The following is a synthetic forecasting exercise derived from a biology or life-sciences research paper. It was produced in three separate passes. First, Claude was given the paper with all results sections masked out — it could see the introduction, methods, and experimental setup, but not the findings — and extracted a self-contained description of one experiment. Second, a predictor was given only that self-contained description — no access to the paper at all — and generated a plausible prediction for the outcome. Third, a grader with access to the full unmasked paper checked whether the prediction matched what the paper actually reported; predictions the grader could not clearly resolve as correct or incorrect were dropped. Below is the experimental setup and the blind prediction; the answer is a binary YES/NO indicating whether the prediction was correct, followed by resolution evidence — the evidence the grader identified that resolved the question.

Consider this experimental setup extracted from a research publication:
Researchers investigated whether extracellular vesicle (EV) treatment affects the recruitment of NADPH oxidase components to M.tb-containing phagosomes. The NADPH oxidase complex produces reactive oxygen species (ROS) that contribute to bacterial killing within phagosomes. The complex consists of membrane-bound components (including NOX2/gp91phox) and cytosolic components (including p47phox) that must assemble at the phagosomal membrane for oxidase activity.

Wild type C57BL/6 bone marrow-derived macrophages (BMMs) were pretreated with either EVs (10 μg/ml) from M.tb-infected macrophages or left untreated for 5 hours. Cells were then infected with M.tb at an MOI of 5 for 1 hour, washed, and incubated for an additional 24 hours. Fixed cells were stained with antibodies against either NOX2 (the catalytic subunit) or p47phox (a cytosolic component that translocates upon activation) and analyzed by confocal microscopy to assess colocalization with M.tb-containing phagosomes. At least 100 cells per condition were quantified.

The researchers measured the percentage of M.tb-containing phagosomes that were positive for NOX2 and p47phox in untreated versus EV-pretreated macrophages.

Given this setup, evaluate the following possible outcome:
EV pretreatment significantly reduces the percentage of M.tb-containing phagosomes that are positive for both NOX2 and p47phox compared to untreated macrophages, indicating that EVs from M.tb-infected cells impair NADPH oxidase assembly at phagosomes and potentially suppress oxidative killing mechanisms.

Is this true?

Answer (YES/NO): NO